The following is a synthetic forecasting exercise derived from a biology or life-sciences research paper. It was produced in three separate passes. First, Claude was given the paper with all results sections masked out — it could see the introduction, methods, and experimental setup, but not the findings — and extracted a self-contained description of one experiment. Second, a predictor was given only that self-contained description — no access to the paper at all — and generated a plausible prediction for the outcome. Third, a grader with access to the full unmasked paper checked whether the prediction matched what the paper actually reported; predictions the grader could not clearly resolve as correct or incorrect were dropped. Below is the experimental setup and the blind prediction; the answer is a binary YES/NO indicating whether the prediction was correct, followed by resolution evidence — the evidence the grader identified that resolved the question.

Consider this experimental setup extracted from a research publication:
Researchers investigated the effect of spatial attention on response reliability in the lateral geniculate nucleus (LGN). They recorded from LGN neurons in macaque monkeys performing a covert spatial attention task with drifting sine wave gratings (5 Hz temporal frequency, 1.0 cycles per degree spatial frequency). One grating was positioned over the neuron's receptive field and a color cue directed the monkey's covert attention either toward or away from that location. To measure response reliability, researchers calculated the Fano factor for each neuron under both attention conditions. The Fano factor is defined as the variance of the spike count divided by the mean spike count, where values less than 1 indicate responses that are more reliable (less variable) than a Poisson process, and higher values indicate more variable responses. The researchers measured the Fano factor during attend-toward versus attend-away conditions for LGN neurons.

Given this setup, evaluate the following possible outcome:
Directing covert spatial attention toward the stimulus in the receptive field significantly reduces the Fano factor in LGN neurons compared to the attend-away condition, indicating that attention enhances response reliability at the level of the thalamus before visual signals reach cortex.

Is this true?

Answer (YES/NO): YES